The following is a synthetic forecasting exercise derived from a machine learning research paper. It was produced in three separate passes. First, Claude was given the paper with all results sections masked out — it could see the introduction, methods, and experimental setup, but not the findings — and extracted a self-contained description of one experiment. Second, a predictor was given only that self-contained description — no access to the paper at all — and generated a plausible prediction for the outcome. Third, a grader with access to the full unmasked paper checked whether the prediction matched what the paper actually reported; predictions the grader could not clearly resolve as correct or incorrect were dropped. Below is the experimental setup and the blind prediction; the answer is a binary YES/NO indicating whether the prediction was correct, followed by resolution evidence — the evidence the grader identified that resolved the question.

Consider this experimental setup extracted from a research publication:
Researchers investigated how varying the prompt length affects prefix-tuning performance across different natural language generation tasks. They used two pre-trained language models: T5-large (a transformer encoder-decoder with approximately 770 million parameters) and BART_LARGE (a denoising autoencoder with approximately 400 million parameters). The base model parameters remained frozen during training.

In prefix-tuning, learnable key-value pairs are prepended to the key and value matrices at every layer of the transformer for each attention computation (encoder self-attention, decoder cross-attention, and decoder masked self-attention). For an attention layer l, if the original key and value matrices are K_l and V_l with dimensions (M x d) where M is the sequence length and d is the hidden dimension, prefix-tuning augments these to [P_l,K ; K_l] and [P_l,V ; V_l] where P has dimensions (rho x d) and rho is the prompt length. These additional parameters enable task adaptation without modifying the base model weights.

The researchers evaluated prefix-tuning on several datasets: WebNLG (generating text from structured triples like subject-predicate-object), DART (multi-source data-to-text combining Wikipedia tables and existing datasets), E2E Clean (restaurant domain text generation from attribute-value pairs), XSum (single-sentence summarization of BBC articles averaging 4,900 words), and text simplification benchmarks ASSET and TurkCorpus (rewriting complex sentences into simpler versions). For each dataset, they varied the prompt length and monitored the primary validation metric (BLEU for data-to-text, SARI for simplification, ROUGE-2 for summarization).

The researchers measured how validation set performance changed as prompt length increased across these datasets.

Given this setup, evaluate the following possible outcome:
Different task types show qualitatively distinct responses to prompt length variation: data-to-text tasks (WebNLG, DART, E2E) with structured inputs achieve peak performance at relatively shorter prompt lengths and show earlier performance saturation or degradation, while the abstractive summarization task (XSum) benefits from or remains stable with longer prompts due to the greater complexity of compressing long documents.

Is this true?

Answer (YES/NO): YES